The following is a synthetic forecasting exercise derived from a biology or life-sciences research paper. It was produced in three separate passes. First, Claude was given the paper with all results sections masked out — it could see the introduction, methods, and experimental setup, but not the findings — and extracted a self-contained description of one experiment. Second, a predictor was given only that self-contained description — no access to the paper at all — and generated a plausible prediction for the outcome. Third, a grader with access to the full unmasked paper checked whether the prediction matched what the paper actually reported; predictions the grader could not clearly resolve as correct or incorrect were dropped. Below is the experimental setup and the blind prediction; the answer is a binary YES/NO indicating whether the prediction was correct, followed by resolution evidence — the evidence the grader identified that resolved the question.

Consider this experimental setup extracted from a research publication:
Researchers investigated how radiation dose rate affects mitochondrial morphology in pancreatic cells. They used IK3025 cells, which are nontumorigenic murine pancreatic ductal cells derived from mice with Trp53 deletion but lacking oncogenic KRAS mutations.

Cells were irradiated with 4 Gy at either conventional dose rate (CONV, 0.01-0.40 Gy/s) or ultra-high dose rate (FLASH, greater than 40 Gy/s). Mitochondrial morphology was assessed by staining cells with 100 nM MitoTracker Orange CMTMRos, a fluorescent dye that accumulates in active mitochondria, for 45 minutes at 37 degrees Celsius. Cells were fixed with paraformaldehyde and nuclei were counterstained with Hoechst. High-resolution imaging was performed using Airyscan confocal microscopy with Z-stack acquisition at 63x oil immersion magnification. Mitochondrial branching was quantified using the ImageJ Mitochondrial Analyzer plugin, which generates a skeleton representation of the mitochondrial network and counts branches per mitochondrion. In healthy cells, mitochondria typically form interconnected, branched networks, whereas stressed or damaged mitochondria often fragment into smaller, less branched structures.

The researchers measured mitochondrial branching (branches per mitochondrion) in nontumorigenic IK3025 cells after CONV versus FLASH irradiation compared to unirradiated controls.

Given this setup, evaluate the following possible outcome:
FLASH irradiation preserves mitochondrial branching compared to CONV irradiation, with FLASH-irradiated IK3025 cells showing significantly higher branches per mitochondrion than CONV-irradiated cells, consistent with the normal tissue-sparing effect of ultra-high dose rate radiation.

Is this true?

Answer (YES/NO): NO